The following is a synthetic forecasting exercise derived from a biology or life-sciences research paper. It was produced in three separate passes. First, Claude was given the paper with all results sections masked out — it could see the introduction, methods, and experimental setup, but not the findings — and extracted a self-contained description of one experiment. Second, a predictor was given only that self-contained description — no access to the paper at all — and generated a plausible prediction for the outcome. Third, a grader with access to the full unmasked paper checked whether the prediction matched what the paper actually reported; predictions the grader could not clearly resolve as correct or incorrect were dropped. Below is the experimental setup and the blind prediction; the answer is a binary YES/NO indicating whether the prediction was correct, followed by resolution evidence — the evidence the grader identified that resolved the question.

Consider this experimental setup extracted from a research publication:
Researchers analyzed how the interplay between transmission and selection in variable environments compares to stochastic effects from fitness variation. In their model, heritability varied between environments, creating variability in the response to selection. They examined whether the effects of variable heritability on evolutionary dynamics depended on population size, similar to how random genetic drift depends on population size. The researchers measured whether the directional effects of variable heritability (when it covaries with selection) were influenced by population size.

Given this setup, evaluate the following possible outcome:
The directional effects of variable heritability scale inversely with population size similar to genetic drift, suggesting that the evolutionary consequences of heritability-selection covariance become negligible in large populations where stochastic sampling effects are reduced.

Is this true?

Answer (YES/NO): NO